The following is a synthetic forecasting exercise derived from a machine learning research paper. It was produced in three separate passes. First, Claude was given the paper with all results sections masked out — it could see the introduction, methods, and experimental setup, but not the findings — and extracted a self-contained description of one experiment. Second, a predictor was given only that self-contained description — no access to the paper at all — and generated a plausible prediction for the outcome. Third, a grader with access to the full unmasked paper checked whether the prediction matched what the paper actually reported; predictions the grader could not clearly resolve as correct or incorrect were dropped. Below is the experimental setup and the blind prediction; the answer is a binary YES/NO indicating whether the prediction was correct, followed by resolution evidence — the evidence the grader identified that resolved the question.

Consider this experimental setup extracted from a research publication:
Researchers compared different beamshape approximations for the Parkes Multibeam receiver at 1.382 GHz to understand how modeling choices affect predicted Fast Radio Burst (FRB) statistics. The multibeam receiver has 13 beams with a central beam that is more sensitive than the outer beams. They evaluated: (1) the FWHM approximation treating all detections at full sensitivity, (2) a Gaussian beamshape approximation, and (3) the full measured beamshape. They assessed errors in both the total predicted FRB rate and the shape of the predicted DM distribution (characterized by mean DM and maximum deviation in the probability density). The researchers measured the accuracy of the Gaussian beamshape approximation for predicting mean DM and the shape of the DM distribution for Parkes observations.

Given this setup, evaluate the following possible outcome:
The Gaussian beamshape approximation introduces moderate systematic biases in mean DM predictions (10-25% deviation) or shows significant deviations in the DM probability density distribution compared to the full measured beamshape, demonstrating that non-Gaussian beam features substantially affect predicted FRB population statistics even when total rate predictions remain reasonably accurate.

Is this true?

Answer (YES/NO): NO